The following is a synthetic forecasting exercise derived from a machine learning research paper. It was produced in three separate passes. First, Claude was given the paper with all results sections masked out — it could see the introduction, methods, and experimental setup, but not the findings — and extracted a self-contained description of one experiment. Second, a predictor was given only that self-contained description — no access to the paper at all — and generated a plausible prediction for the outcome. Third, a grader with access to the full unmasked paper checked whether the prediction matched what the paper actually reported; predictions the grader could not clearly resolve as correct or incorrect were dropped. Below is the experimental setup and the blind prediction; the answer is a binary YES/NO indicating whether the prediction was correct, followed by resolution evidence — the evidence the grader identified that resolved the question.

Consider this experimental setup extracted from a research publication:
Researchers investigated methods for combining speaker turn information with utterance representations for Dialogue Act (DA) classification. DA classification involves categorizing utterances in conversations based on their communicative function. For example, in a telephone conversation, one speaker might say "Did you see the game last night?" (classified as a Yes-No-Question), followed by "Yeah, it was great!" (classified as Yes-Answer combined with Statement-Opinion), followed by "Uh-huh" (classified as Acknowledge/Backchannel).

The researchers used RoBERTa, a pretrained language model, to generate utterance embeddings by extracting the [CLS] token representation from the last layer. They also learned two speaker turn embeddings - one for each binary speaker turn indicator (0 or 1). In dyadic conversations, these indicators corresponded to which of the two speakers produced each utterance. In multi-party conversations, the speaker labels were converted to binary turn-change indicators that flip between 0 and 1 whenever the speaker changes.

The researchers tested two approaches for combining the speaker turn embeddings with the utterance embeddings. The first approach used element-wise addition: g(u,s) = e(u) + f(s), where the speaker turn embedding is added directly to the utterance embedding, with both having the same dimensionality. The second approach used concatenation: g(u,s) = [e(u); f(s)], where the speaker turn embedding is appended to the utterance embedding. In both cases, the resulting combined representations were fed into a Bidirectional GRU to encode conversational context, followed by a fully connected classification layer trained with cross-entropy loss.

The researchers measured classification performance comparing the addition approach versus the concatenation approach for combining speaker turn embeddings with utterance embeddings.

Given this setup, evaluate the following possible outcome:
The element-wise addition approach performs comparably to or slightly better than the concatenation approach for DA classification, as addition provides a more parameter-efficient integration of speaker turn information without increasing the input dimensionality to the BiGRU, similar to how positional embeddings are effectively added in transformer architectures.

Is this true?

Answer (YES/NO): YES